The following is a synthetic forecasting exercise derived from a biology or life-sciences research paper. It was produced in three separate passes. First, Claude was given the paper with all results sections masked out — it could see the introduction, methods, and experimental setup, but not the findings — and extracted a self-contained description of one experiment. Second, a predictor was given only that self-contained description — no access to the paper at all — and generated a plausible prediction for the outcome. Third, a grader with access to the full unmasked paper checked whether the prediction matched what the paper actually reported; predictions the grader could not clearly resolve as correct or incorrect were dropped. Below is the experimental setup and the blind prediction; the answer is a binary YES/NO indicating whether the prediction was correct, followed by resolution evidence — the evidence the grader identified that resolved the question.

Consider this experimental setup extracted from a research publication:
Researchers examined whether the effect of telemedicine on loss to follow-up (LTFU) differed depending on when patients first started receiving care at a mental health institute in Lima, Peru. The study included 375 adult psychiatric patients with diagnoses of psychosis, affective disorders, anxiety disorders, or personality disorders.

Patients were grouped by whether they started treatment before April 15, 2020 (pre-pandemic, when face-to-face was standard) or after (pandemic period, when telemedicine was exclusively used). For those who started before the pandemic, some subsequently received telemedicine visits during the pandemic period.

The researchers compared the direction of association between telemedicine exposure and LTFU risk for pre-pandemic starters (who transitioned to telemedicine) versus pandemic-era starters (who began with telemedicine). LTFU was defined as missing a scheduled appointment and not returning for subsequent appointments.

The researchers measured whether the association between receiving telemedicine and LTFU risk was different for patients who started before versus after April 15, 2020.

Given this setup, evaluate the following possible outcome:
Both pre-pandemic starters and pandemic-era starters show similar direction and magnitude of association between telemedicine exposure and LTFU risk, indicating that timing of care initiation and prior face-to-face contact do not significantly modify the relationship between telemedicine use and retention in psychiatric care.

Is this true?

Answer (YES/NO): NO